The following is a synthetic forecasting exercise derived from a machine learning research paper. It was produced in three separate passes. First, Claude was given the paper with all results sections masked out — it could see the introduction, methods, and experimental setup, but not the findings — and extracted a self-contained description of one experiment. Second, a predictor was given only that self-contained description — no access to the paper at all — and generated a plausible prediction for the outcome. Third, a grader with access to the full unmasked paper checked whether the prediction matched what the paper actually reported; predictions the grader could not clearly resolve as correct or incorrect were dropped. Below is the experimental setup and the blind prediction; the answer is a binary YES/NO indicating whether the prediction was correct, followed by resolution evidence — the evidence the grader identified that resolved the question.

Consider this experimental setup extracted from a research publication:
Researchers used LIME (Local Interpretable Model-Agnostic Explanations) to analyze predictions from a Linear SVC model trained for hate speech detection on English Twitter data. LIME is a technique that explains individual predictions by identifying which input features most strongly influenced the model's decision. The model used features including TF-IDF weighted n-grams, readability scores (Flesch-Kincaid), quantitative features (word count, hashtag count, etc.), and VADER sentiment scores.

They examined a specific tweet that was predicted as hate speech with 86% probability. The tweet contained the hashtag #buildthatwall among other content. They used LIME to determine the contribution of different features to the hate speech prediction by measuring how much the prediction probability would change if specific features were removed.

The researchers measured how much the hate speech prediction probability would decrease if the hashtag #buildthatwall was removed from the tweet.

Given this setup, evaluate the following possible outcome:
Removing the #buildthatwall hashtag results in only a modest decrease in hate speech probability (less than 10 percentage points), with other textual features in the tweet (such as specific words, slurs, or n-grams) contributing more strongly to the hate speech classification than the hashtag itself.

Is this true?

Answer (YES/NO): NO